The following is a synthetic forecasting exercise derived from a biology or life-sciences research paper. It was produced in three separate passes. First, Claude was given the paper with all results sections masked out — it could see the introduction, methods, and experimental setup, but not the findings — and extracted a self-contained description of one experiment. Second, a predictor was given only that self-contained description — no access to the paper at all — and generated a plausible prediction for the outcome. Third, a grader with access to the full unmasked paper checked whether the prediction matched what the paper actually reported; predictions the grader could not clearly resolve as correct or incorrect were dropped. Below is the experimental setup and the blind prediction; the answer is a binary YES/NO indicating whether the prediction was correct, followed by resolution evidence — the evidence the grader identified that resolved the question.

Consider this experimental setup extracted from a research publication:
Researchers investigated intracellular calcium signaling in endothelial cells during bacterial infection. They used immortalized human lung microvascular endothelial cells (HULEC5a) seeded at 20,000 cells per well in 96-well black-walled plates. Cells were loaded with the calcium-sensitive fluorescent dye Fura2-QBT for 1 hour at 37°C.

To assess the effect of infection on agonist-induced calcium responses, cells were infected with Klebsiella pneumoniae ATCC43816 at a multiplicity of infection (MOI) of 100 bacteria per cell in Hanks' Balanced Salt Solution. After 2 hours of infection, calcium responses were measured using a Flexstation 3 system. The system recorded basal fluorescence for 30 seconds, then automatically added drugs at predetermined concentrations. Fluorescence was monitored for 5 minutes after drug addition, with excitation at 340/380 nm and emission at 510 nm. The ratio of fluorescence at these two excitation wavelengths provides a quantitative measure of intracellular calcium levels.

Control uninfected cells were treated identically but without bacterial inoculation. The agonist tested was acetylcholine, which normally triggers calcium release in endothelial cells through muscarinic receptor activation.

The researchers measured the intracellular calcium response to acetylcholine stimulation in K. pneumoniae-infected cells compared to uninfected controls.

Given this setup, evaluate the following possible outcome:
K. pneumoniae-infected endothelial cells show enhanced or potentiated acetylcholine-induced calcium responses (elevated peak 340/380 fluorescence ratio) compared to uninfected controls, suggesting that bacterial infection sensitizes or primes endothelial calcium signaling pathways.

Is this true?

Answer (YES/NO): NO